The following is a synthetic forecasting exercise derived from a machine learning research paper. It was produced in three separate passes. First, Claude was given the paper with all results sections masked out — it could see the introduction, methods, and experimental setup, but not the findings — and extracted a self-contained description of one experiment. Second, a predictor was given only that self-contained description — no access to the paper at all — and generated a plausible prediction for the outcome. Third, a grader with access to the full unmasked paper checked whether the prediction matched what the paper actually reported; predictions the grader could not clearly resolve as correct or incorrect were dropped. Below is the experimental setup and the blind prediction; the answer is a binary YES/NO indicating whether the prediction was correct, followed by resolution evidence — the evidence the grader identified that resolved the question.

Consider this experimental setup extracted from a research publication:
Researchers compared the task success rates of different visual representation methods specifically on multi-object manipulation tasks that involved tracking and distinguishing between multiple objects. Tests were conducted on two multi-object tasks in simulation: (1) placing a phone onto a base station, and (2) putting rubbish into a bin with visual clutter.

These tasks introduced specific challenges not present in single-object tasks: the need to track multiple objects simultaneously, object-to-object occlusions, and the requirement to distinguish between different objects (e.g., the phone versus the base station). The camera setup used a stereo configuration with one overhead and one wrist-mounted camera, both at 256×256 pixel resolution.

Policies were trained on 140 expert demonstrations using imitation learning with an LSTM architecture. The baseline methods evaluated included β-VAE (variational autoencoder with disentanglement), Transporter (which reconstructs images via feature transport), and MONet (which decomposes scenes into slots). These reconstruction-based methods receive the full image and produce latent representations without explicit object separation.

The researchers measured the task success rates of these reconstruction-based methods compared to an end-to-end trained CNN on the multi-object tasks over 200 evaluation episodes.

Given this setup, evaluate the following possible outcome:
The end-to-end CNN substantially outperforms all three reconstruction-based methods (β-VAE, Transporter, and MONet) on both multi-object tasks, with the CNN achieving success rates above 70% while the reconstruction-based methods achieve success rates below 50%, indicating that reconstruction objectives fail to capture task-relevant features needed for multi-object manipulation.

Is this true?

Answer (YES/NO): NO